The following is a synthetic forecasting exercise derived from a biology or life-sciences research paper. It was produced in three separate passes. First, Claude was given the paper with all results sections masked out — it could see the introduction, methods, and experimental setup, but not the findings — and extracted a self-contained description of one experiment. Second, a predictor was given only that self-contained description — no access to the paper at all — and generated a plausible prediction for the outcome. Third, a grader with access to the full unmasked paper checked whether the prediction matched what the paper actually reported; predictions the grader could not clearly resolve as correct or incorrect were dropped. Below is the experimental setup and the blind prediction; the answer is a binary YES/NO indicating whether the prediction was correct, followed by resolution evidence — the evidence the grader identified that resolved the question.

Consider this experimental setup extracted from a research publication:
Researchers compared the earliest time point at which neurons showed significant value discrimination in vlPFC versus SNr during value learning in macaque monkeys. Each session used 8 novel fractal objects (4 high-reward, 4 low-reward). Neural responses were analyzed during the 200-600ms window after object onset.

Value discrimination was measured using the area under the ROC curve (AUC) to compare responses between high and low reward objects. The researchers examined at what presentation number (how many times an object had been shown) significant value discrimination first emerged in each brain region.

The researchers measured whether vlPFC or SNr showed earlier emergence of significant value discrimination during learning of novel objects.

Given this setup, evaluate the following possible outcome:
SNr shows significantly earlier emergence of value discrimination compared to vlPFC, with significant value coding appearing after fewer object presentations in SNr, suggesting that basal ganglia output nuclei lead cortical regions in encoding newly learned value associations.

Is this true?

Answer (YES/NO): NO